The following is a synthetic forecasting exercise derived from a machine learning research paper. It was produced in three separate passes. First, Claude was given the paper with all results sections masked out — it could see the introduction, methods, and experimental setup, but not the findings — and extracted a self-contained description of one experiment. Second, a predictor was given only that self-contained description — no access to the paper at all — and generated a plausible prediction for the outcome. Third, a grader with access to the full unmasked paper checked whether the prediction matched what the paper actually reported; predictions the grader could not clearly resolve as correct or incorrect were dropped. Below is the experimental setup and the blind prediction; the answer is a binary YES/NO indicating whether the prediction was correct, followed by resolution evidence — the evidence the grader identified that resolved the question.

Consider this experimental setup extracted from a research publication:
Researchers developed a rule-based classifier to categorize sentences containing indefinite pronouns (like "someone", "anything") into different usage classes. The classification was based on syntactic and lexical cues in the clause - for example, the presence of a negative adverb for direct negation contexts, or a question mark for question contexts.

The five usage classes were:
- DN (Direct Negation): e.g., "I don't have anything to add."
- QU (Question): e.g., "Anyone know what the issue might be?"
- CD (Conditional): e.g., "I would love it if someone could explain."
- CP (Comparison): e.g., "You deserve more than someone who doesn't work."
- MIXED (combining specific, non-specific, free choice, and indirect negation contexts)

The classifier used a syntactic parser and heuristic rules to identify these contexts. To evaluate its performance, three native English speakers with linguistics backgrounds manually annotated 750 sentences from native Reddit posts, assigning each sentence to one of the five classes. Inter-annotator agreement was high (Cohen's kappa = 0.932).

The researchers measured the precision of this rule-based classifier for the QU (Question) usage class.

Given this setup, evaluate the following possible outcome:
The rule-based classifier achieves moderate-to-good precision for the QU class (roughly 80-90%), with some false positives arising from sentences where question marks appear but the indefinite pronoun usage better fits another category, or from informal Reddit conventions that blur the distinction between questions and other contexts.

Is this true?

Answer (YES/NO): YES